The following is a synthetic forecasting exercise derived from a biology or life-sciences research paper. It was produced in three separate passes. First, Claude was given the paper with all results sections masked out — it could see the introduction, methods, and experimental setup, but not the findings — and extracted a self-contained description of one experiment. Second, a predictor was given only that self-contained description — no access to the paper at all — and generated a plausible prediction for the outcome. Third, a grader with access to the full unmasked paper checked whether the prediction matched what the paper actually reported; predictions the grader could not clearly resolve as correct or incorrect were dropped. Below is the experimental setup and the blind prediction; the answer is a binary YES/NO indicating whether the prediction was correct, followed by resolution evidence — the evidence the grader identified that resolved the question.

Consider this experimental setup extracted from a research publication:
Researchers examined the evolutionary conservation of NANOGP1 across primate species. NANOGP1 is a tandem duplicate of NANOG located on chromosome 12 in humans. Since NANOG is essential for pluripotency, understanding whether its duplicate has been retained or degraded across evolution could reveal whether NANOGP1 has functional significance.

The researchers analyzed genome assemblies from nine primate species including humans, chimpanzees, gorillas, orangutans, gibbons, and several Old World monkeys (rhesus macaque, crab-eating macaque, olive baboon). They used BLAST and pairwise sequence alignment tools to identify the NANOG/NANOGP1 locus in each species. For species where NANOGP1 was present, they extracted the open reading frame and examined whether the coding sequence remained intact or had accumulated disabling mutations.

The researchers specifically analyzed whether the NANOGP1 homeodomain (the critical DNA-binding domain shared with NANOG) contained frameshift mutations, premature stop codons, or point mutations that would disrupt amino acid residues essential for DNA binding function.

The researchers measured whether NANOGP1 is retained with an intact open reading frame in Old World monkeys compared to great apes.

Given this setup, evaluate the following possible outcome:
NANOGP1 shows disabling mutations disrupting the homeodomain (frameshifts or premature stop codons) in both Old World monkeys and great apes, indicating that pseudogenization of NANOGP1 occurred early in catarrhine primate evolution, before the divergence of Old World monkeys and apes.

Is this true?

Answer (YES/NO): NO